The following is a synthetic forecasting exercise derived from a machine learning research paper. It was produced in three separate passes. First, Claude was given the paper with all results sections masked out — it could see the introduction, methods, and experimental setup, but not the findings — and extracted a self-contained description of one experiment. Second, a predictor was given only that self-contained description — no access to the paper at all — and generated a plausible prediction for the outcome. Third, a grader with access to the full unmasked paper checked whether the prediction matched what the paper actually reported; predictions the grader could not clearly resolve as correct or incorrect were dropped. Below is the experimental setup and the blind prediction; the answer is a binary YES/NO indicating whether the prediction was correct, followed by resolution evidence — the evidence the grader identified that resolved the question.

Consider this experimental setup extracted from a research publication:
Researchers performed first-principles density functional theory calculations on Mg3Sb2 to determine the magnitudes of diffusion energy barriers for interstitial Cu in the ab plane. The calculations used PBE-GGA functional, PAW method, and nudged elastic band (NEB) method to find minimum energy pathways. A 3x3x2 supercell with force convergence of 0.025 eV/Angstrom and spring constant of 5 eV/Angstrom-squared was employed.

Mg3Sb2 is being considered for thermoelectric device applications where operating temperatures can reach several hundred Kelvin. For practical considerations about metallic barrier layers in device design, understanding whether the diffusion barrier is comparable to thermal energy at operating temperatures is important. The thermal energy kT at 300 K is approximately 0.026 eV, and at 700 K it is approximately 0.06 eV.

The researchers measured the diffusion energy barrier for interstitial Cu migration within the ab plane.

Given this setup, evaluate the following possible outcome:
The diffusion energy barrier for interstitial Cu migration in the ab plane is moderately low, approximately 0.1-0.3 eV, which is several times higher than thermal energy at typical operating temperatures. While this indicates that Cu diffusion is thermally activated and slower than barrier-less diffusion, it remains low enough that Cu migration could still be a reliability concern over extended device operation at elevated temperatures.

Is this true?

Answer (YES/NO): NO